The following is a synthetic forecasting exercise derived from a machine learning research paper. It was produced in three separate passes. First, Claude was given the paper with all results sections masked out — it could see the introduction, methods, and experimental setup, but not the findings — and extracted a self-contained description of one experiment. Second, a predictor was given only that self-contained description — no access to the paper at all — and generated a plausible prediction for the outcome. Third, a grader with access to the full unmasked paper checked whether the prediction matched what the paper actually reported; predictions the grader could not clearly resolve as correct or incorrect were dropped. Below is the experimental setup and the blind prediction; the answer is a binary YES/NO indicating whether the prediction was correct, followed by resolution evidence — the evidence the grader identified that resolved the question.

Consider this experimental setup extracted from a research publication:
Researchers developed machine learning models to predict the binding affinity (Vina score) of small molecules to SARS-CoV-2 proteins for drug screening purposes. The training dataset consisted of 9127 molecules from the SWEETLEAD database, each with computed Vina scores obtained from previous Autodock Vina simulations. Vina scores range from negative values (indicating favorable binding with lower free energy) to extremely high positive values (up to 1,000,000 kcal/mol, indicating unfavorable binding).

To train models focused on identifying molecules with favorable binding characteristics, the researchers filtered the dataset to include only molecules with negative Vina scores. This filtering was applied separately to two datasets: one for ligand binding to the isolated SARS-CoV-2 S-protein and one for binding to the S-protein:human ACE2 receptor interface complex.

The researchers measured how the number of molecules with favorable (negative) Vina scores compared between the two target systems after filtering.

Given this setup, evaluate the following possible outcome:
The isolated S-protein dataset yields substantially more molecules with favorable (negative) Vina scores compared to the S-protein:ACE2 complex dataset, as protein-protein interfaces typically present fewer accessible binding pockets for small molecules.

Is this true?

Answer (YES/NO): YES